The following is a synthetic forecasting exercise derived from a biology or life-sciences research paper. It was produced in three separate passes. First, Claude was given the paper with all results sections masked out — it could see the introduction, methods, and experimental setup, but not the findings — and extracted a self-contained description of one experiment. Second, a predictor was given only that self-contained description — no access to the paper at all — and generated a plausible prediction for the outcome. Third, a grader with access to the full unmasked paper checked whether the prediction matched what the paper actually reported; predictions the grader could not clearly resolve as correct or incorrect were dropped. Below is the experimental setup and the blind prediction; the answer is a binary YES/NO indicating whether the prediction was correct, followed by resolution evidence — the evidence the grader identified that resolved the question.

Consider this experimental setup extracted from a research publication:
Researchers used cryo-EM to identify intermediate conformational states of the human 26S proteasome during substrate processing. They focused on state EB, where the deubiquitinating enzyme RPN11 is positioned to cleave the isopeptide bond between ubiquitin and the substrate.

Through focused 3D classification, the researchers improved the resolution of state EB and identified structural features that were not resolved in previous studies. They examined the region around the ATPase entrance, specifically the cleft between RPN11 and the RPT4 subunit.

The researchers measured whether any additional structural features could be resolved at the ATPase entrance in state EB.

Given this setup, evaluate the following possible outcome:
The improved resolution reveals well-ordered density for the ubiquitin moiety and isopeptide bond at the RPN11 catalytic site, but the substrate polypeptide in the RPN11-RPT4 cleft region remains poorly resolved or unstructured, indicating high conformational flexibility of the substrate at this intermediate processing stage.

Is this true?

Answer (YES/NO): NO